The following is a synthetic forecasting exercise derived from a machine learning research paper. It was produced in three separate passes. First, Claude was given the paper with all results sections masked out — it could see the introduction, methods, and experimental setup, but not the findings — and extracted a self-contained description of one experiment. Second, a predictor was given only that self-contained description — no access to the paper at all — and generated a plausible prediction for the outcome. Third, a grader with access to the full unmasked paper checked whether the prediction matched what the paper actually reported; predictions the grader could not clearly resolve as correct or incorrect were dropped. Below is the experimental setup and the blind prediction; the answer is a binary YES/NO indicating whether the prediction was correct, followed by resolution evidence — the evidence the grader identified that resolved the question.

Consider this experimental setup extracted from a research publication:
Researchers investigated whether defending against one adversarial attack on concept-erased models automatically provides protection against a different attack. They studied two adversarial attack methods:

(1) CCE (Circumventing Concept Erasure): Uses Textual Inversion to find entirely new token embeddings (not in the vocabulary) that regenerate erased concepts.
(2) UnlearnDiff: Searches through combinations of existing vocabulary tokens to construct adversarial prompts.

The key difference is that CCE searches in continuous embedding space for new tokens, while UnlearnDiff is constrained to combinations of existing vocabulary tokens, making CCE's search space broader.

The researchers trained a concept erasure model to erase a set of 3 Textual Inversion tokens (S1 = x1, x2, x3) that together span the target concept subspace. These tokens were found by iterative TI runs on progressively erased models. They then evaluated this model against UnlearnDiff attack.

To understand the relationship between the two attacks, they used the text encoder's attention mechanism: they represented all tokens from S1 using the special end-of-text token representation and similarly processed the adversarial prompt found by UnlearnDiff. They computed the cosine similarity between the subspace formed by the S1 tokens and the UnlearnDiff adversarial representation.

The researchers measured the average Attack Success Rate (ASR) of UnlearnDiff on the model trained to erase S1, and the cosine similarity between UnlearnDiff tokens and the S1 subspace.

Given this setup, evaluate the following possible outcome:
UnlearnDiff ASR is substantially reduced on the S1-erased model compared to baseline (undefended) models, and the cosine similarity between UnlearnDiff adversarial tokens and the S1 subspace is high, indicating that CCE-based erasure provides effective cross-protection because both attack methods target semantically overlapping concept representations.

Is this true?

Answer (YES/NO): YES